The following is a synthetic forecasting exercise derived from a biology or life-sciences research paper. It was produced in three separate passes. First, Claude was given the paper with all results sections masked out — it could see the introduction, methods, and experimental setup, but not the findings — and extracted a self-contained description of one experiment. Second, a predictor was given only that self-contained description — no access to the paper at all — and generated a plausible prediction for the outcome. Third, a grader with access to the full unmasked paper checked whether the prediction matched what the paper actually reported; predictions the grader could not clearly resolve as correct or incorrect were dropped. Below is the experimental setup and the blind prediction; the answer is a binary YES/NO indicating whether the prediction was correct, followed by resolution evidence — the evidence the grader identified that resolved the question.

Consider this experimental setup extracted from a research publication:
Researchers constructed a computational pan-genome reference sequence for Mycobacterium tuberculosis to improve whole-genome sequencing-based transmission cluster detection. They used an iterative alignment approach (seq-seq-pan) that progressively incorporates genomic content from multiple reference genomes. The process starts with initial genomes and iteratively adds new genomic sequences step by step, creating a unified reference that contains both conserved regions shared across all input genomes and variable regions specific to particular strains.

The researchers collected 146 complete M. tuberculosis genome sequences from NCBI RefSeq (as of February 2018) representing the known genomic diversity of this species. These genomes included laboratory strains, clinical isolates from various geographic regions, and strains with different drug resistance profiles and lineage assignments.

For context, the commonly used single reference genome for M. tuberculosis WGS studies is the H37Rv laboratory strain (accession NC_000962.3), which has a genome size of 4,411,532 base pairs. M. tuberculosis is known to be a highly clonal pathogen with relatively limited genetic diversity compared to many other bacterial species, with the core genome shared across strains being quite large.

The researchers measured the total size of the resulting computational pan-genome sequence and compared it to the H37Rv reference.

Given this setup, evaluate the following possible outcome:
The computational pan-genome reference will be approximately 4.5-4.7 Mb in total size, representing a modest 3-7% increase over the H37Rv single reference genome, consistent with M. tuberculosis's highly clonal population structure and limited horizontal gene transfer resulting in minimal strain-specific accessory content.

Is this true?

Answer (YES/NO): NO